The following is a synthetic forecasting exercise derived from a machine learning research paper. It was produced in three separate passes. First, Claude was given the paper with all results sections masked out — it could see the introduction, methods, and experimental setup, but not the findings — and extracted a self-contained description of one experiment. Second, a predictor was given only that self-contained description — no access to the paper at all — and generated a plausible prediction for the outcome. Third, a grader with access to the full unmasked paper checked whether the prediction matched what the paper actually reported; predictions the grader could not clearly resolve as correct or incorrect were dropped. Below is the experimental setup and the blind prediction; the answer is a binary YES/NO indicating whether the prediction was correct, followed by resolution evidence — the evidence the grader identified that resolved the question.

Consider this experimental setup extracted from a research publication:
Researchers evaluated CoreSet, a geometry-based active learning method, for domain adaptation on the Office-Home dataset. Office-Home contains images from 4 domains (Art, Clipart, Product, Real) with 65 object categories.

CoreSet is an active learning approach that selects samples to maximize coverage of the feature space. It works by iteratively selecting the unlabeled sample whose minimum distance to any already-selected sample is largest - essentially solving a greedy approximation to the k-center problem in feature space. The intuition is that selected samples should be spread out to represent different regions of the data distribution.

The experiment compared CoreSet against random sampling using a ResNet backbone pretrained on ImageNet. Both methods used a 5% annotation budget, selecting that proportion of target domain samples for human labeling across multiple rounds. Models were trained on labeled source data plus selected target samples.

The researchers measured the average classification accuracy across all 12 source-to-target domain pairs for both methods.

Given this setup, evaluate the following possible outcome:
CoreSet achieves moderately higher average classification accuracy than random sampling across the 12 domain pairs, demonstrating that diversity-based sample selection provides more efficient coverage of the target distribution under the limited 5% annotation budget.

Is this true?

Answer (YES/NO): NO